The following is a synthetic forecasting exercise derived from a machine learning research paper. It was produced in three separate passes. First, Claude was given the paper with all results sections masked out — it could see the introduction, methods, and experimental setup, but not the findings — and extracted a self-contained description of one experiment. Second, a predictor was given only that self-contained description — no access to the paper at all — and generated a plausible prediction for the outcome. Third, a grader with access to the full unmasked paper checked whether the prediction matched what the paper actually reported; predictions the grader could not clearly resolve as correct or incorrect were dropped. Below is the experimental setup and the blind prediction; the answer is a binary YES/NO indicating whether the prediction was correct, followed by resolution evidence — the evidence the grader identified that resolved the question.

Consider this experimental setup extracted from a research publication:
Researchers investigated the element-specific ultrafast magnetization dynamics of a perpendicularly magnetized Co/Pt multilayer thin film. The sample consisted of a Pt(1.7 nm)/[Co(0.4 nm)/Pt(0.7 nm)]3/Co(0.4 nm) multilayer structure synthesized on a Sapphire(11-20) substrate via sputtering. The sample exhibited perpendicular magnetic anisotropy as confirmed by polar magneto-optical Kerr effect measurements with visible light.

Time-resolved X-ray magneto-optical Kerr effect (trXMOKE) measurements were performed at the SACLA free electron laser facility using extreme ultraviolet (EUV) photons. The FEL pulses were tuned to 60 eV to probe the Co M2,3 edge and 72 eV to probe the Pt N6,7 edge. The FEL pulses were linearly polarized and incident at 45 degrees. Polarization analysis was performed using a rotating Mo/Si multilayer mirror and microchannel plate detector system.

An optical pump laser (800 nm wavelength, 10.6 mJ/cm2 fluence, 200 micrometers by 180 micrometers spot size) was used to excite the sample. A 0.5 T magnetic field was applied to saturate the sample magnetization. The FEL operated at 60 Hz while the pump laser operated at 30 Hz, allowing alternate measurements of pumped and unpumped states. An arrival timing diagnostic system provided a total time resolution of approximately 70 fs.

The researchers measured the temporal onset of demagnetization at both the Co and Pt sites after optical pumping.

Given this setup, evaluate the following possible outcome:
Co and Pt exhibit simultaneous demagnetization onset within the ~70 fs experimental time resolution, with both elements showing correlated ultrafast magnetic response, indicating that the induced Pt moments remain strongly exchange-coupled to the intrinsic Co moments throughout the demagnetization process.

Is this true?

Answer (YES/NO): NO